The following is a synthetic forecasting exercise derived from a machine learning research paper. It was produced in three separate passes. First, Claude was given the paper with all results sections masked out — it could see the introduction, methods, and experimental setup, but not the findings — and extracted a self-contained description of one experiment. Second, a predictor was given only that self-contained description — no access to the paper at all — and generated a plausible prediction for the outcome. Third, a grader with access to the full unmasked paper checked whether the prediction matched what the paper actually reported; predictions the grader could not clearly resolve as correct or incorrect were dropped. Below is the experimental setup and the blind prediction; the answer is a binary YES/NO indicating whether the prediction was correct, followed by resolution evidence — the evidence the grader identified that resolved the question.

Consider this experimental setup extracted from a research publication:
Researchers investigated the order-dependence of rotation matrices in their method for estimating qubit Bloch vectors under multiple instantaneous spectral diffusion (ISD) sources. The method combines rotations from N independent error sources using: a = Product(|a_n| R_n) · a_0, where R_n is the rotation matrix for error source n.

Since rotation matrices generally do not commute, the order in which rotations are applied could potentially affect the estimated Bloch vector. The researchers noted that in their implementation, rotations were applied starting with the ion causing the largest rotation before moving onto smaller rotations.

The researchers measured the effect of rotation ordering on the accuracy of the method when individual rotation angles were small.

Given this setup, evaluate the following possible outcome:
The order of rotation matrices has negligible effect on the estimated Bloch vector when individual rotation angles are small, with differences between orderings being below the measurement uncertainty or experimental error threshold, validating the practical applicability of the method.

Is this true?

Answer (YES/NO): NO